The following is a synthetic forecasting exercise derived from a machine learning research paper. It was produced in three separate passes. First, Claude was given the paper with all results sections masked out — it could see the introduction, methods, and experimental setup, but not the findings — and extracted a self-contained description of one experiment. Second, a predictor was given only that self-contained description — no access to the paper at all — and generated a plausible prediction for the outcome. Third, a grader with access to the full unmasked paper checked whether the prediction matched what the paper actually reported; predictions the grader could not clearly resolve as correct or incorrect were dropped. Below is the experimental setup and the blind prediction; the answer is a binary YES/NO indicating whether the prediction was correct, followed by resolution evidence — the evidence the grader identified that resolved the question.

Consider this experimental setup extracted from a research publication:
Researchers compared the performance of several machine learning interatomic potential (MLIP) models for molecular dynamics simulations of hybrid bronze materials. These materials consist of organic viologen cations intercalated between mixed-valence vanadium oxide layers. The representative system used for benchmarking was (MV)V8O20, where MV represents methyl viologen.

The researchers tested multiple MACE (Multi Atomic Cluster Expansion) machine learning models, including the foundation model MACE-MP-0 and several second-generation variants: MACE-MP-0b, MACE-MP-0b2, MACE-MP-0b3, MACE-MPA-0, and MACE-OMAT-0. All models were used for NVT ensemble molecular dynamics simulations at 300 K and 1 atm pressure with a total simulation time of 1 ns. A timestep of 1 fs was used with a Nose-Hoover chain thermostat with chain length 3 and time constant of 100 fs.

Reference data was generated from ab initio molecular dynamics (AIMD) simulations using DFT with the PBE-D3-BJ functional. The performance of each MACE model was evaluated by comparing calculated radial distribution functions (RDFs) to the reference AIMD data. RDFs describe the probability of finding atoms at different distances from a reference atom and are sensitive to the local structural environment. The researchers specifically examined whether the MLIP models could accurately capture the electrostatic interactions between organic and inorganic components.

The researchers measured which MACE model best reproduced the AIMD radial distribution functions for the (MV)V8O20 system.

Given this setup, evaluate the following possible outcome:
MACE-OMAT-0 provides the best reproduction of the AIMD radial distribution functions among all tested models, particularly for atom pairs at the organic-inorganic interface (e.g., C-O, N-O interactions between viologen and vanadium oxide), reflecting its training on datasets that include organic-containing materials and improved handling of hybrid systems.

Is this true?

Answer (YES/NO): NO